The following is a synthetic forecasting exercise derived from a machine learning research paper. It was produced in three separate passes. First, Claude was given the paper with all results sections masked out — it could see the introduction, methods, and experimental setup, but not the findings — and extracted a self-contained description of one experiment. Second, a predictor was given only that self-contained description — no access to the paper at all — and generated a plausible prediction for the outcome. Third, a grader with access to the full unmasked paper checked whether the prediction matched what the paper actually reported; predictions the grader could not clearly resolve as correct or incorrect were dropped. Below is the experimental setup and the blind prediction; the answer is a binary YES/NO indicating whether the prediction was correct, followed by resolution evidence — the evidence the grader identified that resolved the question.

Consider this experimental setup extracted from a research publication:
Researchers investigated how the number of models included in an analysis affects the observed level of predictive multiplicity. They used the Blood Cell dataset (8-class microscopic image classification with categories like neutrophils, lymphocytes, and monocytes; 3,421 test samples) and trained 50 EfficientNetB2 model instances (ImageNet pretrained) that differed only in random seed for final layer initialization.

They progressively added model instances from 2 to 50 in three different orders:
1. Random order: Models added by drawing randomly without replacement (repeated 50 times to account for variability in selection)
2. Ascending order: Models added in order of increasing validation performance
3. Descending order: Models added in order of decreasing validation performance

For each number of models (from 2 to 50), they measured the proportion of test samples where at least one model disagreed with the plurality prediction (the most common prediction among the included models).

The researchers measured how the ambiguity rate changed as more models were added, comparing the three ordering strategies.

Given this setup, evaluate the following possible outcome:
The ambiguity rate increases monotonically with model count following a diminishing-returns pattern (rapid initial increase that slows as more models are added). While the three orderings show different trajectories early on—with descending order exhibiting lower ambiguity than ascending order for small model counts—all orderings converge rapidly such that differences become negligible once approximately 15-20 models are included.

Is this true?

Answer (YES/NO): NO